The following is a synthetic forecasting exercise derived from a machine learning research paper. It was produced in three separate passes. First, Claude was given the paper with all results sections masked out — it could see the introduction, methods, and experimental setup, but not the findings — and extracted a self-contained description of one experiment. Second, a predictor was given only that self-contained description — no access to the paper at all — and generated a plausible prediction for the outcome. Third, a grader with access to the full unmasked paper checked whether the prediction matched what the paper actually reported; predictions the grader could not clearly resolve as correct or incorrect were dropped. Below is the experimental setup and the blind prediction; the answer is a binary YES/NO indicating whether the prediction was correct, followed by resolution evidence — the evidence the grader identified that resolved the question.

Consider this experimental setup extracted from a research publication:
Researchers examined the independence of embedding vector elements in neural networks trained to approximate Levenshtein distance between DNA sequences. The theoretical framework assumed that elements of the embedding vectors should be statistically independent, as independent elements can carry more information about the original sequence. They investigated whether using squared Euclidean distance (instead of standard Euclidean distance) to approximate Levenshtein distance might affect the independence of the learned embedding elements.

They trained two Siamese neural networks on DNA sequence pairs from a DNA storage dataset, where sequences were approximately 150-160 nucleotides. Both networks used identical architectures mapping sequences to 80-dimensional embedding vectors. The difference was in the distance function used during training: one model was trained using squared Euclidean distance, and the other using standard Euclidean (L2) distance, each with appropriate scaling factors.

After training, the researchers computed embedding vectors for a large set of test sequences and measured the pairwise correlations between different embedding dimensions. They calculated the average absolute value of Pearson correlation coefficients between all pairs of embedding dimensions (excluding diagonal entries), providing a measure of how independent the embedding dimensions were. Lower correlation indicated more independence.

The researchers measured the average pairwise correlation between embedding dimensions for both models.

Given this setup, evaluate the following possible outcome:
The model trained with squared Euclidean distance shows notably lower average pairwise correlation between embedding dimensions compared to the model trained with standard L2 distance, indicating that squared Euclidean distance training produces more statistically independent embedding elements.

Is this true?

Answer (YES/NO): YES